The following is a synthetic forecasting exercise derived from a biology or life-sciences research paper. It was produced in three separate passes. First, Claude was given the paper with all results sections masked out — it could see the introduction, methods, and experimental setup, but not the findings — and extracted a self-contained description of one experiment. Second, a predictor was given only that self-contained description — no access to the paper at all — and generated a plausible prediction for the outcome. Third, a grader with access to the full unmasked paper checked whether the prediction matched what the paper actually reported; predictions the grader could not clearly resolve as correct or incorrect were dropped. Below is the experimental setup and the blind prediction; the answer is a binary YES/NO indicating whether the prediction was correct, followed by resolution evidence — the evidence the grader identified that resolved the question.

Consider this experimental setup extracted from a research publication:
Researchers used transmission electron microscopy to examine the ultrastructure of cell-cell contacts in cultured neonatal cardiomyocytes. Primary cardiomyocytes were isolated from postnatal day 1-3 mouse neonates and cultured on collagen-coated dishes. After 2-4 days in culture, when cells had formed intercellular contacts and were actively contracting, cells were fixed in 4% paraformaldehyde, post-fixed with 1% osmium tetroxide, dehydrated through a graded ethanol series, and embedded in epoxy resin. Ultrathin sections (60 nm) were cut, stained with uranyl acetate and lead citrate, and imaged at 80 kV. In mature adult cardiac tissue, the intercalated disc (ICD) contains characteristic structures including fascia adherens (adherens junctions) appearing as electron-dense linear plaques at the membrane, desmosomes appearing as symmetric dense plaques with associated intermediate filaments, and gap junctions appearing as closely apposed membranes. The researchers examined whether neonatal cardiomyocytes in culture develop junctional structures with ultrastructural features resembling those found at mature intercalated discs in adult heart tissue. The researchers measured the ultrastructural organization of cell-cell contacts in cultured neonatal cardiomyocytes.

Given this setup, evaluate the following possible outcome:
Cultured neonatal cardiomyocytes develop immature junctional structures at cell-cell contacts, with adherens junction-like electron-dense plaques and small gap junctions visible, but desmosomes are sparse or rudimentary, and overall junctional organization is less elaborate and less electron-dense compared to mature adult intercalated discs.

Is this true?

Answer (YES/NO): NO